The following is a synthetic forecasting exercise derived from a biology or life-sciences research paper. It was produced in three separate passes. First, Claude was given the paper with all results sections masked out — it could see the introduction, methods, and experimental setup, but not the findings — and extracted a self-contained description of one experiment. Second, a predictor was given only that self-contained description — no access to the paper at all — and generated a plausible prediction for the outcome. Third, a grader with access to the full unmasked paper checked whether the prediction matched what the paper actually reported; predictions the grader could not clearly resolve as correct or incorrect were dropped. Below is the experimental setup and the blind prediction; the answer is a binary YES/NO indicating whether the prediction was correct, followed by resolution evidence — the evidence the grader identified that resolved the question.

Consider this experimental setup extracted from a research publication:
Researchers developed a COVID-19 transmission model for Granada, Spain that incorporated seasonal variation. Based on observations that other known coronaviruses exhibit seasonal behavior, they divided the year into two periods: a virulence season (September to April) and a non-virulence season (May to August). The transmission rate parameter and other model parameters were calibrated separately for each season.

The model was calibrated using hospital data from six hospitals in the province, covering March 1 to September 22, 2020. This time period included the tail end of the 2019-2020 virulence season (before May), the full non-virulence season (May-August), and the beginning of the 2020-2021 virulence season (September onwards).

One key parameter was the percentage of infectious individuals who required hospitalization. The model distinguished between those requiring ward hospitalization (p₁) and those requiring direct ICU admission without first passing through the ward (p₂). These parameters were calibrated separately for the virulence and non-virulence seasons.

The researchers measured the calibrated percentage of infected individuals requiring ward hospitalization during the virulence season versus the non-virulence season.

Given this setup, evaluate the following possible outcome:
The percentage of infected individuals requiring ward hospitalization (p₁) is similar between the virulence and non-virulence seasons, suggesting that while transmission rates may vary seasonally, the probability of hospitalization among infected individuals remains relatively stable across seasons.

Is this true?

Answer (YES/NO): NO